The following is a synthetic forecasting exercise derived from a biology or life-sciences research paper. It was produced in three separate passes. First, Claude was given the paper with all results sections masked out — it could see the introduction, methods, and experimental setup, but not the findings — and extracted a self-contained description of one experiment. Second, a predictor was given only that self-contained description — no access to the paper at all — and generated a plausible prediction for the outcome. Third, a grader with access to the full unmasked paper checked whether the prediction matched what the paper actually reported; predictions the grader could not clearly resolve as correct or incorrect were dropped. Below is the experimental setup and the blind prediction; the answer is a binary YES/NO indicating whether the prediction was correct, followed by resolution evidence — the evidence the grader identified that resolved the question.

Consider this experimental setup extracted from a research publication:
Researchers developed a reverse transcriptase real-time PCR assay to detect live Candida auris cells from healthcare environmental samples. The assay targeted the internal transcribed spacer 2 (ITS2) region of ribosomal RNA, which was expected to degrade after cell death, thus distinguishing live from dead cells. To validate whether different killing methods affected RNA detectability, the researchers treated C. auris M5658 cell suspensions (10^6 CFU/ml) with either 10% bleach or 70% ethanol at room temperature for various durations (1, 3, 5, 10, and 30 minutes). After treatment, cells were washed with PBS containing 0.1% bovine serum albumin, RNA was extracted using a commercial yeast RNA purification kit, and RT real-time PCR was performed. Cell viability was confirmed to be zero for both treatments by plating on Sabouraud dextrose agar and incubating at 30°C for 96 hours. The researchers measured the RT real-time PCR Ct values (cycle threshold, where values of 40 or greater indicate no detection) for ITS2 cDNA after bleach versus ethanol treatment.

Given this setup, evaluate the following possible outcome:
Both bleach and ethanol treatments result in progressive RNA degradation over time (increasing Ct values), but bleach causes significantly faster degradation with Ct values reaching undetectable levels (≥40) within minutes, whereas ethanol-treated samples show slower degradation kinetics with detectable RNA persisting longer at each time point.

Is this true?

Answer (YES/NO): NO